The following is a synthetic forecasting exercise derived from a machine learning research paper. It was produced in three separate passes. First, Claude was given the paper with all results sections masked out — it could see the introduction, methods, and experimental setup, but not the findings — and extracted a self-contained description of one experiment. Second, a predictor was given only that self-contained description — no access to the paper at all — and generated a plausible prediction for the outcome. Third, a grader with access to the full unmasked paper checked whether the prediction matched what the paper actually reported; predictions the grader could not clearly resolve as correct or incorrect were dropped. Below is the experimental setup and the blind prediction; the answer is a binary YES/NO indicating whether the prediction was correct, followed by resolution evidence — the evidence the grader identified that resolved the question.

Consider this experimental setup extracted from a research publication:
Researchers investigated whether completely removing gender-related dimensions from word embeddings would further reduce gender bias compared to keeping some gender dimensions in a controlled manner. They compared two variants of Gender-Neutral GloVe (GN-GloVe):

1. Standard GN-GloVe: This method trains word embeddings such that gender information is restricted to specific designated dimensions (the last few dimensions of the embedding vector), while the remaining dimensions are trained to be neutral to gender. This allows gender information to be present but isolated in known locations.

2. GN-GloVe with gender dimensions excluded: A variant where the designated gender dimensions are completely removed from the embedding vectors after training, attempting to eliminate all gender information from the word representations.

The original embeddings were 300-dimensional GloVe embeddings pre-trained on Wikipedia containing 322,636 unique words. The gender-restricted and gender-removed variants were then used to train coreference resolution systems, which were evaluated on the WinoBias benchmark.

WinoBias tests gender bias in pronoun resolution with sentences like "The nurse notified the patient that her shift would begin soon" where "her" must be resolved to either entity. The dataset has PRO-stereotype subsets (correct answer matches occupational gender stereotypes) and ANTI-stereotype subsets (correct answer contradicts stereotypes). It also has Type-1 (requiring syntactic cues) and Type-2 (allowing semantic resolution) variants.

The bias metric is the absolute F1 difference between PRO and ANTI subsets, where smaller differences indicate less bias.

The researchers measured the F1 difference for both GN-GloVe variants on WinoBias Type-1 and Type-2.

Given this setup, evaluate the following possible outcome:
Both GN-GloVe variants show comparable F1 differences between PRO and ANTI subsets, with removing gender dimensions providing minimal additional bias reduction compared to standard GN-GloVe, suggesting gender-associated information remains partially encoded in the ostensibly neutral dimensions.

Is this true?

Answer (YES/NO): YES